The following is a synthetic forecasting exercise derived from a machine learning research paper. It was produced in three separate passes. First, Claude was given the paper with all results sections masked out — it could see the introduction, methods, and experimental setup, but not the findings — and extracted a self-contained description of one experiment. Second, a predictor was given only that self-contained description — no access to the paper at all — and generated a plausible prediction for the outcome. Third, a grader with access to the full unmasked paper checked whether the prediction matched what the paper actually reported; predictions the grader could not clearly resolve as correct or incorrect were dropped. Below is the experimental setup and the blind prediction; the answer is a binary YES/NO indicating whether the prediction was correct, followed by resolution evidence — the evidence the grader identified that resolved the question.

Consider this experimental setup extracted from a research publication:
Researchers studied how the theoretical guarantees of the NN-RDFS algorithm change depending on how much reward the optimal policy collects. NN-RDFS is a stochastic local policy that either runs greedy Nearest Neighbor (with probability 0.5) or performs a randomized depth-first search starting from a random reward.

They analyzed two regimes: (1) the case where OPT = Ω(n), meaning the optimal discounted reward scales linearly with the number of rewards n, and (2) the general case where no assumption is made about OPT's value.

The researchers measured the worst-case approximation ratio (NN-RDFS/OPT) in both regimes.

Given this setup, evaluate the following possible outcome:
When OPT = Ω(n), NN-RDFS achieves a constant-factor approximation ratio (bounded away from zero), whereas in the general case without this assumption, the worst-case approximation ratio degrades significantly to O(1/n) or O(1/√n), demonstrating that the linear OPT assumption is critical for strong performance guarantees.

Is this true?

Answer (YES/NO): NO